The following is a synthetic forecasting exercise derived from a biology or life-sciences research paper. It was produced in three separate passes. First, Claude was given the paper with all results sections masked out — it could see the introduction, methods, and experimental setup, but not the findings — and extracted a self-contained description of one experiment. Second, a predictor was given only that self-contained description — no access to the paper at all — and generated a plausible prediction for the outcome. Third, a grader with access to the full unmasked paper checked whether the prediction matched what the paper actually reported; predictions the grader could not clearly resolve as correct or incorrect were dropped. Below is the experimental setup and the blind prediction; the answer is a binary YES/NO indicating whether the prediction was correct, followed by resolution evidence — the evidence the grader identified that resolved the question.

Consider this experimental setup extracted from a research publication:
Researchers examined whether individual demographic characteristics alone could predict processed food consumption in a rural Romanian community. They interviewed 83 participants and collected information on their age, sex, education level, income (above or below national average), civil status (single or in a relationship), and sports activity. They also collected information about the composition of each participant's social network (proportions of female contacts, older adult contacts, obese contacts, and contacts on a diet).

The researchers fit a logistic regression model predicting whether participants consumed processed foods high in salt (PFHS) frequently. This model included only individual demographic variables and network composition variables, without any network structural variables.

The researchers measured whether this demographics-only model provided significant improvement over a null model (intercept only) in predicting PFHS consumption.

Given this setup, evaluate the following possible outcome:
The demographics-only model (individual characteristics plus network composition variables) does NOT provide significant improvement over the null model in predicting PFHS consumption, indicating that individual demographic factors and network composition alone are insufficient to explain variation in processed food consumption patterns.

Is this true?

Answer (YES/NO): YES